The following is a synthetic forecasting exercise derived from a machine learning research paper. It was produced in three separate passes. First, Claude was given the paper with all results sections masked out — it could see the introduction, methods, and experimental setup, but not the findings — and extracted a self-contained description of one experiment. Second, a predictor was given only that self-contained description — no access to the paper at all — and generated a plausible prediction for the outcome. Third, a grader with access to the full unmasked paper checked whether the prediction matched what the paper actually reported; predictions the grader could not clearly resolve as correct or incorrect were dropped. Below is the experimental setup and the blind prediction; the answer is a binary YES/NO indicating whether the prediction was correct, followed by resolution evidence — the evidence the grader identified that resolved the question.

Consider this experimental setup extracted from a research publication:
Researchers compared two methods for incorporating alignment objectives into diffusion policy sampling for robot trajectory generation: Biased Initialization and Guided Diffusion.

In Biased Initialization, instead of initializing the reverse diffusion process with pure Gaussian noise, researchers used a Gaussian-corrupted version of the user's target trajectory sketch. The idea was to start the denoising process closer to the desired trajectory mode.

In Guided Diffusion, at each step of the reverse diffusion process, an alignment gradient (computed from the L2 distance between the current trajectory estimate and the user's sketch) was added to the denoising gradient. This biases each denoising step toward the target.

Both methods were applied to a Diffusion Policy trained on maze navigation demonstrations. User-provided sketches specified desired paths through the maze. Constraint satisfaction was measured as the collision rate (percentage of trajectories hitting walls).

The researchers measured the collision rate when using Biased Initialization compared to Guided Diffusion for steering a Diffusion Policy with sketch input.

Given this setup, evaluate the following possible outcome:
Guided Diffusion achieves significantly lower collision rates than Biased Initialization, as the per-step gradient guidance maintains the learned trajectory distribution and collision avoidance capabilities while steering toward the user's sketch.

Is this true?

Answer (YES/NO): NO